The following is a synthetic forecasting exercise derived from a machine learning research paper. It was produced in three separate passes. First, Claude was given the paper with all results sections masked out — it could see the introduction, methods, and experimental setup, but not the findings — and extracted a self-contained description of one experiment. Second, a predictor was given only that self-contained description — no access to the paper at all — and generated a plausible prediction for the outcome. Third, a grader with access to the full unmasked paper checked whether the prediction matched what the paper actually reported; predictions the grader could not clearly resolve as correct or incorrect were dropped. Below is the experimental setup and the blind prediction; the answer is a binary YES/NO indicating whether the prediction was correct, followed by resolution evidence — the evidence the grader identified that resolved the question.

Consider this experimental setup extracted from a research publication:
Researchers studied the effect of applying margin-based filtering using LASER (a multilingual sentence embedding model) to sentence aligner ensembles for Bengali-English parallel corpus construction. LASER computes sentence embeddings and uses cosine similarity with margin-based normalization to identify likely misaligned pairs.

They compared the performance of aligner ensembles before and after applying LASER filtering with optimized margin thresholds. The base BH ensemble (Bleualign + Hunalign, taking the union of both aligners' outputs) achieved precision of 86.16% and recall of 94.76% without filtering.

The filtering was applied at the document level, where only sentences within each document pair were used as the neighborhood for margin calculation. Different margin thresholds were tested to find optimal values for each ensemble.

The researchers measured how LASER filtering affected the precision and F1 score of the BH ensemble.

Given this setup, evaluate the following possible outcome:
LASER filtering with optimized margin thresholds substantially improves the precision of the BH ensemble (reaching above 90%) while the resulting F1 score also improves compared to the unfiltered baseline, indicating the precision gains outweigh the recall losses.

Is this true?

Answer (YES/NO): YES